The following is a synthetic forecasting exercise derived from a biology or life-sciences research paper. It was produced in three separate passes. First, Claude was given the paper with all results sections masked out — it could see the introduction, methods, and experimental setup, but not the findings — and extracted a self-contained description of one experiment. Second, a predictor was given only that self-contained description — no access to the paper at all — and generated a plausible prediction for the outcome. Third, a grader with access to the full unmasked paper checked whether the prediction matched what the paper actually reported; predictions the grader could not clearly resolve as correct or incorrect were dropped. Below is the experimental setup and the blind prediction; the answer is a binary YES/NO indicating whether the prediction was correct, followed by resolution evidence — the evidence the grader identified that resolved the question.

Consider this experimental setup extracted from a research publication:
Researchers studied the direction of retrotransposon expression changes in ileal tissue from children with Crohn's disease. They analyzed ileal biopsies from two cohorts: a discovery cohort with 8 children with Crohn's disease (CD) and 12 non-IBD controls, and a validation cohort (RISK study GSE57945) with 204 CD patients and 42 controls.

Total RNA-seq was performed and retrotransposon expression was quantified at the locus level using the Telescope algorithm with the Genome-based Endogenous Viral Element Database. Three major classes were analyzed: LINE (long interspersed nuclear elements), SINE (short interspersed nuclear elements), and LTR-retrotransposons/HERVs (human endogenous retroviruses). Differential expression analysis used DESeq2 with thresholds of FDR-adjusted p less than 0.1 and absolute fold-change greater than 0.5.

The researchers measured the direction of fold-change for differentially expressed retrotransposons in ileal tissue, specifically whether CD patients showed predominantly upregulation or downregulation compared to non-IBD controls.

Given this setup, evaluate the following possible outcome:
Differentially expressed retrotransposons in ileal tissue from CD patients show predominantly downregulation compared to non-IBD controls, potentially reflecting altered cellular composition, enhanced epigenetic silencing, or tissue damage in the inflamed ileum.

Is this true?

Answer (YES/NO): YES